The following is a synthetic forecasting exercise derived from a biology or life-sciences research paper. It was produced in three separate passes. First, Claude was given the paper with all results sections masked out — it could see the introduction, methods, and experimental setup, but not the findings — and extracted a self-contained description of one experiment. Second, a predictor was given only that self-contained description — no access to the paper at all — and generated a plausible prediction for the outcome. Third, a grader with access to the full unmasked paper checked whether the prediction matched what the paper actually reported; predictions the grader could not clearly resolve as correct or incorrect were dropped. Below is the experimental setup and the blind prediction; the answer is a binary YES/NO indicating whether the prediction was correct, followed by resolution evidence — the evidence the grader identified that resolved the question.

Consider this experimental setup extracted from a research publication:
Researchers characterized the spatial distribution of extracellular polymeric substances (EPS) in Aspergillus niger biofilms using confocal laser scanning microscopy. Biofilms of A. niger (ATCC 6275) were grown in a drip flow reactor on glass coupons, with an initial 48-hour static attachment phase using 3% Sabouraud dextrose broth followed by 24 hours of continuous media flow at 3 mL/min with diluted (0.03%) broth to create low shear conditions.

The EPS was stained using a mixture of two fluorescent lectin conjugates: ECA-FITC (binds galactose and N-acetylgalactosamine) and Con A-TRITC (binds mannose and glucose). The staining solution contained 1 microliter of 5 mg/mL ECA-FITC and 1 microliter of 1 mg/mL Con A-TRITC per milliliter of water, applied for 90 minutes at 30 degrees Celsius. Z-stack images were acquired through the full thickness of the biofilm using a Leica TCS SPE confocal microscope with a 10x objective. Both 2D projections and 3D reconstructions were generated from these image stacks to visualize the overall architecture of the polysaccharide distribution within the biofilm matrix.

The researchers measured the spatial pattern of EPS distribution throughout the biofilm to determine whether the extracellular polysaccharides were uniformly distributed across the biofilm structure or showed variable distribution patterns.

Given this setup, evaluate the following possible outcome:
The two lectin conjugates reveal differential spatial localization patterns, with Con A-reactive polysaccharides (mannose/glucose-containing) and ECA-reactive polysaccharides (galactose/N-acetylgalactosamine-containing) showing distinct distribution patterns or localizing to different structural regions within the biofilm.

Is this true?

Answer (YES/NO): YES